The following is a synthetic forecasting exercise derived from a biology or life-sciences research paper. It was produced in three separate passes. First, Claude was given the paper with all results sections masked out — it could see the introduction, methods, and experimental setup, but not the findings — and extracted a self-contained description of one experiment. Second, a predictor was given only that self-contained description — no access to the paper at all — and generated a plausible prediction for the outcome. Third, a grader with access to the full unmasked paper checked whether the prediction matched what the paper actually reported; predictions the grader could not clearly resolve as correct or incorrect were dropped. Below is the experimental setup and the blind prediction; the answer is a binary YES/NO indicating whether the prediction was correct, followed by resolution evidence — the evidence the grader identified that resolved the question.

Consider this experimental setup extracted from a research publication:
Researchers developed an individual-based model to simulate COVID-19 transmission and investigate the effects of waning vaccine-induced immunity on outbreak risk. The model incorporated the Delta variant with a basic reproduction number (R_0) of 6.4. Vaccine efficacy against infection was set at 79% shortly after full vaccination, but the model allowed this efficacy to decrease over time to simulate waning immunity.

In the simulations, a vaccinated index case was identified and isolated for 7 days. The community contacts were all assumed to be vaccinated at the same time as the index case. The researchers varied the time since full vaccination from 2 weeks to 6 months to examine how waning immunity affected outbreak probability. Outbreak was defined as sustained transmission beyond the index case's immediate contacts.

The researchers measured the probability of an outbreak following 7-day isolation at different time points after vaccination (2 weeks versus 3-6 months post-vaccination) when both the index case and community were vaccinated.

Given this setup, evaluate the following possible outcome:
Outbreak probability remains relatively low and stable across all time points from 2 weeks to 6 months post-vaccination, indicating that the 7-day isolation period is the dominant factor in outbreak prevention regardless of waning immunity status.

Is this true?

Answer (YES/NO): NO